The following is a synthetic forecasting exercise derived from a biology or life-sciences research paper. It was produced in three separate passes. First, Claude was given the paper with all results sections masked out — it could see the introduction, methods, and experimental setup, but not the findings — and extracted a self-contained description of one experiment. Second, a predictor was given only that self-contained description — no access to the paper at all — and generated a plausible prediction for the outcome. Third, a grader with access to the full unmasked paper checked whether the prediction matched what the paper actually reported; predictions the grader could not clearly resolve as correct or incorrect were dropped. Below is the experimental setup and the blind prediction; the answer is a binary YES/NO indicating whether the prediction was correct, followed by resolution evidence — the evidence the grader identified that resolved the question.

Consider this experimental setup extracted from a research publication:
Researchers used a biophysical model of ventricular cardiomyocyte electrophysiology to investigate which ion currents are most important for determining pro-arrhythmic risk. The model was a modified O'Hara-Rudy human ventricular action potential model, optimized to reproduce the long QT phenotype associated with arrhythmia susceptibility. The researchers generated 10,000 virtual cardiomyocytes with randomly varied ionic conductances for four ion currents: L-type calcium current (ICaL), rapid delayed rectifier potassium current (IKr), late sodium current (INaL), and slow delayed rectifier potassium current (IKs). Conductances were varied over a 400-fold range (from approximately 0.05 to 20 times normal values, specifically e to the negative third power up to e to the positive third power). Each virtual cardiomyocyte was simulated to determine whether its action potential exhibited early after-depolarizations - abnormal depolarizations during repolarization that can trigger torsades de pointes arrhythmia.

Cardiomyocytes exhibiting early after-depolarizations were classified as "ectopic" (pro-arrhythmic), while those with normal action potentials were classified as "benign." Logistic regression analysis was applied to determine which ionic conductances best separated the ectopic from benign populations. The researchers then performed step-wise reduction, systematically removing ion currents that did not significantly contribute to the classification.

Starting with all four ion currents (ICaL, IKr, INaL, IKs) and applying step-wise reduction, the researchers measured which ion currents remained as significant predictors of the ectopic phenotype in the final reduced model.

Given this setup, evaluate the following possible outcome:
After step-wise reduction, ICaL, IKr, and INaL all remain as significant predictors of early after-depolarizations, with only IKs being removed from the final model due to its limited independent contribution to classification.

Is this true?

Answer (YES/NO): NO